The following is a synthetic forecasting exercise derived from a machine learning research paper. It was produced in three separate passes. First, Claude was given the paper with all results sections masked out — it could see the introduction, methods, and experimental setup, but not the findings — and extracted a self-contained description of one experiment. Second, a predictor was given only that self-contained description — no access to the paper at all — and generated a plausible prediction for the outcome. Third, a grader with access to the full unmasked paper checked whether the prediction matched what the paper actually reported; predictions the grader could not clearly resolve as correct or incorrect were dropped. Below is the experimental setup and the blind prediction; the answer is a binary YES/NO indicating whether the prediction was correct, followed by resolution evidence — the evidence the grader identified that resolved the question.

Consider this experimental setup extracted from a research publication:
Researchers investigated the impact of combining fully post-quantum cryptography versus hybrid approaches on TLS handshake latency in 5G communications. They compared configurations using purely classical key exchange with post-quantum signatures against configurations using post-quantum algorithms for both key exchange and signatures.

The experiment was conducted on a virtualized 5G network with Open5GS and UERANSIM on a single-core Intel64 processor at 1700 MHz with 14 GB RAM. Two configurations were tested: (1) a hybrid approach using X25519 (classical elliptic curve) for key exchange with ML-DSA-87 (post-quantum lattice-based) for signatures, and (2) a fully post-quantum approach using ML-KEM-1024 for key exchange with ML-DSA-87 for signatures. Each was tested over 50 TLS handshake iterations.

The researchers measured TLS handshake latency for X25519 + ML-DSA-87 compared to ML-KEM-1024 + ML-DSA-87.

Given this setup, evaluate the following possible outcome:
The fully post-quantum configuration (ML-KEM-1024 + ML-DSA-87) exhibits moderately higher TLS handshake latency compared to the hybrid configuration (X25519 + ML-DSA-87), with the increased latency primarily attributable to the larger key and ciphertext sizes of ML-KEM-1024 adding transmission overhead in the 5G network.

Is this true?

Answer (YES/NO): NO